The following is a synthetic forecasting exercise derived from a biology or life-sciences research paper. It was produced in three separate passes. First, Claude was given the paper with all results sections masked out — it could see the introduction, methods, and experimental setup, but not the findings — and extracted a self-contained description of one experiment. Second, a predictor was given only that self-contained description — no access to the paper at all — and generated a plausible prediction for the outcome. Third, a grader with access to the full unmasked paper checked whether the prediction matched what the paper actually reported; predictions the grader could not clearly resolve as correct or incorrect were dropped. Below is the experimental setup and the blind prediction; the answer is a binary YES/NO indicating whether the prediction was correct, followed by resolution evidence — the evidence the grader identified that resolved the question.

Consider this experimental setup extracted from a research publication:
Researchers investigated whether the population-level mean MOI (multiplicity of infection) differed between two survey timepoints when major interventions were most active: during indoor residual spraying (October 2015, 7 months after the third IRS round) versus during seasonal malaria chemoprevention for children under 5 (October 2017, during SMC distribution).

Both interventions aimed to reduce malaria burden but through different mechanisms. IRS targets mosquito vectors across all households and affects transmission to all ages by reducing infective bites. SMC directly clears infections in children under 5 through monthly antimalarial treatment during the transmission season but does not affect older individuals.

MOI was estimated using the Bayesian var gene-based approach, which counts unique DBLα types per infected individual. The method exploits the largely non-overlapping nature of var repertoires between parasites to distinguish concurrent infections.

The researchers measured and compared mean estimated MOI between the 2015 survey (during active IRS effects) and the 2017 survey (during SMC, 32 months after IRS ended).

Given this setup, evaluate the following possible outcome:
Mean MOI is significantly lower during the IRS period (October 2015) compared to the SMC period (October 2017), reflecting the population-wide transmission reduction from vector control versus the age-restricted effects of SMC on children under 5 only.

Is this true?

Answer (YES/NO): YES